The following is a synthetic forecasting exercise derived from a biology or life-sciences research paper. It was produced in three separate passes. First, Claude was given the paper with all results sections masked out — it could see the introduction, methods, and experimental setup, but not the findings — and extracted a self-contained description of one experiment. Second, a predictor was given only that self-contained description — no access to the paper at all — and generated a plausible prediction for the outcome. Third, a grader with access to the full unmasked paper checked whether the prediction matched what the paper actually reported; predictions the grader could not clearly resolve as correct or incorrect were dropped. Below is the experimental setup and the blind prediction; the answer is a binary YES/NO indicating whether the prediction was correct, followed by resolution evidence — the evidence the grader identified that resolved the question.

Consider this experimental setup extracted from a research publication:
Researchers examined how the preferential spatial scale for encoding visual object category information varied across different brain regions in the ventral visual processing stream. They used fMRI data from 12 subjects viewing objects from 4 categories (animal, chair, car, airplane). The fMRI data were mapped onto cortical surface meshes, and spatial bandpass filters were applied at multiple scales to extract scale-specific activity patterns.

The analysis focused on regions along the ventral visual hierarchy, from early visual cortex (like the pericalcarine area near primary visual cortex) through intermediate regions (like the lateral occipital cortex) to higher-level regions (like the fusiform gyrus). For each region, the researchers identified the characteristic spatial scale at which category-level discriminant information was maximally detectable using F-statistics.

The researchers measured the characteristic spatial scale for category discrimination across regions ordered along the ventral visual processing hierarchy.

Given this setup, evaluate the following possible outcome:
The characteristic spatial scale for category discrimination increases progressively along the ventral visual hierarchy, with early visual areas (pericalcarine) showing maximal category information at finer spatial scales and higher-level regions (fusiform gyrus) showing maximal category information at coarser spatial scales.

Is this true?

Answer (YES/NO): YES